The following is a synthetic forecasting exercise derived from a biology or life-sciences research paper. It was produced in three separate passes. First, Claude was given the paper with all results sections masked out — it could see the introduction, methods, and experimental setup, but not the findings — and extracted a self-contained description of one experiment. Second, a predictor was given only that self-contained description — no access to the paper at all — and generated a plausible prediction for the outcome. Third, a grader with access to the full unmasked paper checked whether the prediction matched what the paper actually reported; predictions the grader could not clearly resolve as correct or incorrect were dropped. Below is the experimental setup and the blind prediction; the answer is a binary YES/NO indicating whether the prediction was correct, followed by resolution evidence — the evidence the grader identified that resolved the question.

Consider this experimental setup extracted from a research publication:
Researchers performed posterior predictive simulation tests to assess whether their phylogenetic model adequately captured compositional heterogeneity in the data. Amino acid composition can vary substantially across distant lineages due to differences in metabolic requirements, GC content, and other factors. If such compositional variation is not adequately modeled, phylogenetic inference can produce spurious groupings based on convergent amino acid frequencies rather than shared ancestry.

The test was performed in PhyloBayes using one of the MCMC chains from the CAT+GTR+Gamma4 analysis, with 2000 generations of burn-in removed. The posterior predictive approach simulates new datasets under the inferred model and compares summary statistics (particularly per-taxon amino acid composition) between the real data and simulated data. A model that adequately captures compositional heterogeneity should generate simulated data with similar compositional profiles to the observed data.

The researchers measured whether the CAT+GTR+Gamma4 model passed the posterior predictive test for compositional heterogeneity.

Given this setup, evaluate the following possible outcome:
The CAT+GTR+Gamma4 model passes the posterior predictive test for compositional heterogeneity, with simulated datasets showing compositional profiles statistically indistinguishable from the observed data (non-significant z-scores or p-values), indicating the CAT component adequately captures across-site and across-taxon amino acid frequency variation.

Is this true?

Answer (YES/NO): NO